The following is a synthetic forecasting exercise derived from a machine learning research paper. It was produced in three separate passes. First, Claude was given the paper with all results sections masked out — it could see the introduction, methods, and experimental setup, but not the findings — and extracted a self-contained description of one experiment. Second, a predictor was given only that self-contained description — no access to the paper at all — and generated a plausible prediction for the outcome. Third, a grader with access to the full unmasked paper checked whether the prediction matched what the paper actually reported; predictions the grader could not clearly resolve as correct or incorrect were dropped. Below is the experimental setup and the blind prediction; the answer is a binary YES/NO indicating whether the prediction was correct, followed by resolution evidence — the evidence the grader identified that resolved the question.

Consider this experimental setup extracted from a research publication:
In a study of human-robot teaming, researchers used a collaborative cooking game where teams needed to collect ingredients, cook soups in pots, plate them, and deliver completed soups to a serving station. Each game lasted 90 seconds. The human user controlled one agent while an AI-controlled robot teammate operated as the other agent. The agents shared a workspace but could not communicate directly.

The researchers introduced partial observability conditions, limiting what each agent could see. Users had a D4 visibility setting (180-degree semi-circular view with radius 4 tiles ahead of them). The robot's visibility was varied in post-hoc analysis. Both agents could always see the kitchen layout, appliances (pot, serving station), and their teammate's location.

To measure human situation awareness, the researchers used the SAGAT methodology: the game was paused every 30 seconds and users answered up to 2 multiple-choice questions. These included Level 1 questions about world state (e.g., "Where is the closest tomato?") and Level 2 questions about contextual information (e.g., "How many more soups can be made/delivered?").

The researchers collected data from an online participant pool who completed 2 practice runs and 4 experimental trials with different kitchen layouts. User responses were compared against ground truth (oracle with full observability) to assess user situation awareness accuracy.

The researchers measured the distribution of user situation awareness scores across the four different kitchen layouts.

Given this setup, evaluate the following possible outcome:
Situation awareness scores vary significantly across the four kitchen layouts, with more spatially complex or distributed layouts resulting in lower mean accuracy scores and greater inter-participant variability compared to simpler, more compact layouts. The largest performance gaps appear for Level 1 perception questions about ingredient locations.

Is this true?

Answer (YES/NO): NO